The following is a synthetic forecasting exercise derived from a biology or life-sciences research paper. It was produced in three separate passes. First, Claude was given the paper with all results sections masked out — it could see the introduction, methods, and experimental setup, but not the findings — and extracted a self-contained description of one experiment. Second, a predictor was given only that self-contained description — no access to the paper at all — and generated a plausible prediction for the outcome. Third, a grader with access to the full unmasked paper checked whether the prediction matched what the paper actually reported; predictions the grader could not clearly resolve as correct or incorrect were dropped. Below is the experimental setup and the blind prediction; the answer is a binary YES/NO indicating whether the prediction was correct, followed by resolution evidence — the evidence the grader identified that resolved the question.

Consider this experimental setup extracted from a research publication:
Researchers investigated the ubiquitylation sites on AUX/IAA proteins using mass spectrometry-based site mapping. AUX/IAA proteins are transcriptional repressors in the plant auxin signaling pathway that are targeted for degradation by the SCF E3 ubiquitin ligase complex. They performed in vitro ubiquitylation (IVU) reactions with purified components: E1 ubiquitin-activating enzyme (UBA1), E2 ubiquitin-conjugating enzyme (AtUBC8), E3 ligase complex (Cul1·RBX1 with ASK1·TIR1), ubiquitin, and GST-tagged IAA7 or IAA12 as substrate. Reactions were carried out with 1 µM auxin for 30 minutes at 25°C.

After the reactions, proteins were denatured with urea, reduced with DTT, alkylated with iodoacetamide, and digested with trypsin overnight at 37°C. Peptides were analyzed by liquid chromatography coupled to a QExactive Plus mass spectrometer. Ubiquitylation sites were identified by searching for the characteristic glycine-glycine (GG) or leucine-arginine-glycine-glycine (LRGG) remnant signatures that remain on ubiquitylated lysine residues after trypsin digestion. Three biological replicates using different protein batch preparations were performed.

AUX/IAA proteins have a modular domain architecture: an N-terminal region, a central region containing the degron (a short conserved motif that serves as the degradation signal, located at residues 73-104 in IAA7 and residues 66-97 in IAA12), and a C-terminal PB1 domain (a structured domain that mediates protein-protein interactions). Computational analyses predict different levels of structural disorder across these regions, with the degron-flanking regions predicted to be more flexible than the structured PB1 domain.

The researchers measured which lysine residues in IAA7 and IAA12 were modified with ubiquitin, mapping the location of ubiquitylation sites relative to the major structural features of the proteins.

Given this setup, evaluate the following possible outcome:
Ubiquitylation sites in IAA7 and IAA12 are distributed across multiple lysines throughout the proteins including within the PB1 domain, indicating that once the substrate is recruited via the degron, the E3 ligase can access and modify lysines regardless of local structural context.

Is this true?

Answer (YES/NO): NO